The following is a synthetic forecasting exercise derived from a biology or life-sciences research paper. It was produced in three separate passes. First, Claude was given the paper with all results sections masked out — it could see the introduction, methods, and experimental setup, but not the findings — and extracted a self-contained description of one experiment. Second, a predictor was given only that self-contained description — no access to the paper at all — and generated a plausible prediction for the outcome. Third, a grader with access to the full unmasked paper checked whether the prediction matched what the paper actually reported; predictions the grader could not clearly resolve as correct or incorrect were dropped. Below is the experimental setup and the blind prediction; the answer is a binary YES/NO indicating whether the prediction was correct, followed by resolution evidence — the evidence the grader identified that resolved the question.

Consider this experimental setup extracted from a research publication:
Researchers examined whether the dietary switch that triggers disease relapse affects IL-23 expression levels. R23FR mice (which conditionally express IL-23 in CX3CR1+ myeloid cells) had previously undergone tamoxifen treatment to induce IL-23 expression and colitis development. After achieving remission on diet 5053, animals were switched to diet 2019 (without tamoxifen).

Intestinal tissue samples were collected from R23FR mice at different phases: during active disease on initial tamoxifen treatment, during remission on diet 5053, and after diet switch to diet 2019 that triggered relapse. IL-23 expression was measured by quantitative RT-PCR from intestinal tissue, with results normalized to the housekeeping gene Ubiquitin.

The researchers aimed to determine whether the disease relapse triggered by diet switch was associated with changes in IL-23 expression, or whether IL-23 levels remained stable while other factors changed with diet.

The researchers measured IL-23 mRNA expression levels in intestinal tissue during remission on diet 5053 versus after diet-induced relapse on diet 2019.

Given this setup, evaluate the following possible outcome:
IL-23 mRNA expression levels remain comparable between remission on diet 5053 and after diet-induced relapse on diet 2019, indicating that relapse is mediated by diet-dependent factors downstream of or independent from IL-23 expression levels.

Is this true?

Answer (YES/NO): YES